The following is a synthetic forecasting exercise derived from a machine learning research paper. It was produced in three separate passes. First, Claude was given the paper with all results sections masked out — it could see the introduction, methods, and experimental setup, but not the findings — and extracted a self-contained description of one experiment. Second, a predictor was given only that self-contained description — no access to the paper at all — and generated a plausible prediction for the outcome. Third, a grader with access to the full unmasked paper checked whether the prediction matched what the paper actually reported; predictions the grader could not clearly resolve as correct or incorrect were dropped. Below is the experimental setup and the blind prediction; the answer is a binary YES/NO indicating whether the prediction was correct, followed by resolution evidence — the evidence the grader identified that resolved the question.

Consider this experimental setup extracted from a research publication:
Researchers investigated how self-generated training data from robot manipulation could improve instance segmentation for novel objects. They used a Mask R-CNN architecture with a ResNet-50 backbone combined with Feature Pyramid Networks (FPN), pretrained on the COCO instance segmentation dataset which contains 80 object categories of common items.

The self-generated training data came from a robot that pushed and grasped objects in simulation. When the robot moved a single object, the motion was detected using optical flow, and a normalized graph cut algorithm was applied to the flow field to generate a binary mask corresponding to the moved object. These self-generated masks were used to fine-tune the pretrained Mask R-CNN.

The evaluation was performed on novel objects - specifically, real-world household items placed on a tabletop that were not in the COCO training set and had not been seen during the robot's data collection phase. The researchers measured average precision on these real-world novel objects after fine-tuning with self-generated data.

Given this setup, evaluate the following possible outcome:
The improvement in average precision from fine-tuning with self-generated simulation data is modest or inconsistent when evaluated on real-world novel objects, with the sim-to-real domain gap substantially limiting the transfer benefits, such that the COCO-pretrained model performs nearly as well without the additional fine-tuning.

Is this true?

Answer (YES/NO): NO